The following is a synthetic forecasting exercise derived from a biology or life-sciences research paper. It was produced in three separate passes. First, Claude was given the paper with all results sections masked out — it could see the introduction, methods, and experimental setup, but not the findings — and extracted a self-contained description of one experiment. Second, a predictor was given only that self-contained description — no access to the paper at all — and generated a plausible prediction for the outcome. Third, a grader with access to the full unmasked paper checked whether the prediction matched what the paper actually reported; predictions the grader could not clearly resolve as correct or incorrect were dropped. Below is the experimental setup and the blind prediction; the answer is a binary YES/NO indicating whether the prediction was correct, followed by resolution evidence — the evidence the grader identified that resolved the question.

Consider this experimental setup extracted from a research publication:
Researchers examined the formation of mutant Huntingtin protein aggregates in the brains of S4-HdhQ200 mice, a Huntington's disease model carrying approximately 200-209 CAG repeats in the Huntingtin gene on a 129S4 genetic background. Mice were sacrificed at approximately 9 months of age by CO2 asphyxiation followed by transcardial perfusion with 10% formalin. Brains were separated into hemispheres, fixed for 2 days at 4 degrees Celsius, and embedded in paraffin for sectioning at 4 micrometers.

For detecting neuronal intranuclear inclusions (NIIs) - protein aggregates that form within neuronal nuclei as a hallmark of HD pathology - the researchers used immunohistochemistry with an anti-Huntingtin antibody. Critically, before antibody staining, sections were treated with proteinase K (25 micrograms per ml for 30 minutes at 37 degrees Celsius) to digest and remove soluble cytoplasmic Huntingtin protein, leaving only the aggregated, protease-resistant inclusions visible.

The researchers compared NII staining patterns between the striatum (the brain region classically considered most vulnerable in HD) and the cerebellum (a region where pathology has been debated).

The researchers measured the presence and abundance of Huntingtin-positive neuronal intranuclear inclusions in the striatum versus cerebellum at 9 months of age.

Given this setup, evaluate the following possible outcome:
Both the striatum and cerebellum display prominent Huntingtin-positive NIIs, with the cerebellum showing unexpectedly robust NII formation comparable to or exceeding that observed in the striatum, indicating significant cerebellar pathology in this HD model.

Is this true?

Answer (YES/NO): YES